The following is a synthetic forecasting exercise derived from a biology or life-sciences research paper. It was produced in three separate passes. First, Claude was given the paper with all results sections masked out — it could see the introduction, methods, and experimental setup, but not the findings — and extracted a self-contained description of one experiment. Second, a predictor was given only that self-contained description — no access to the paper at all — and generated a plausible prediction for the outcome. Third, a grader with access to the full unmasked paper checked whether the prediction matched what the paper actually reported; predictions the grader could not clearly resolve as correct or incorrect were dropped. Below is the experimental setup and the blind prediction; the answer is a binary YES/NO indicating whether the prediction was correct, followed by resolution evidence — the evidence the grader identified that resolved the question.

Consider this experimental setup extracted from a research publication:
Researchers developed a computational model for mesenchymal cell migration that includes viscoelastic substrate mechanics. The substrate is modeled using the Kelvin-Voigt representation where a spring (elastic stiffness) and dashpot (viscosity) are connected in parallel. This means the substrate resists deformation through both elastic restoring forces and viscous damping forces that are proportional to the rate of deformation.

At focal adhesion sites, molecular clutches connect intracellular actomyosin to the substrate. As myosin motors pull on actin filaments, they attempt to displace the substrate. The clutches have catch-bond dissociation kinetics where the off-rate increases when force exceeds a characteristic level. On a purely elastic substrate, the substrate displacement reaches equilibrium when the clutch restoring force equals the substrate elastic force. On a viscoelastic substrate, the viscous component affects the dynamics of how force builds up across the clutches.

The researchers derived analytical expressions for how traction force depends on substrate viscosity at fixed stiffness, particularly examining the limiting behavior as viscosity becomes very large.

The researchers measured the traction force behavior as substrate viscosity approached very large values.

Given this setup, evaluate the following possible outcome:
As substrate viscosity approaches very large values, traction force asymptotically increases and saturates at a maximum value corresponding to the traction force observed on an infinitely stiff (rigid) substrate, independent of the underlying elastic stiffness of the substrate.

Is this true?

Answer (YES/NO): NO